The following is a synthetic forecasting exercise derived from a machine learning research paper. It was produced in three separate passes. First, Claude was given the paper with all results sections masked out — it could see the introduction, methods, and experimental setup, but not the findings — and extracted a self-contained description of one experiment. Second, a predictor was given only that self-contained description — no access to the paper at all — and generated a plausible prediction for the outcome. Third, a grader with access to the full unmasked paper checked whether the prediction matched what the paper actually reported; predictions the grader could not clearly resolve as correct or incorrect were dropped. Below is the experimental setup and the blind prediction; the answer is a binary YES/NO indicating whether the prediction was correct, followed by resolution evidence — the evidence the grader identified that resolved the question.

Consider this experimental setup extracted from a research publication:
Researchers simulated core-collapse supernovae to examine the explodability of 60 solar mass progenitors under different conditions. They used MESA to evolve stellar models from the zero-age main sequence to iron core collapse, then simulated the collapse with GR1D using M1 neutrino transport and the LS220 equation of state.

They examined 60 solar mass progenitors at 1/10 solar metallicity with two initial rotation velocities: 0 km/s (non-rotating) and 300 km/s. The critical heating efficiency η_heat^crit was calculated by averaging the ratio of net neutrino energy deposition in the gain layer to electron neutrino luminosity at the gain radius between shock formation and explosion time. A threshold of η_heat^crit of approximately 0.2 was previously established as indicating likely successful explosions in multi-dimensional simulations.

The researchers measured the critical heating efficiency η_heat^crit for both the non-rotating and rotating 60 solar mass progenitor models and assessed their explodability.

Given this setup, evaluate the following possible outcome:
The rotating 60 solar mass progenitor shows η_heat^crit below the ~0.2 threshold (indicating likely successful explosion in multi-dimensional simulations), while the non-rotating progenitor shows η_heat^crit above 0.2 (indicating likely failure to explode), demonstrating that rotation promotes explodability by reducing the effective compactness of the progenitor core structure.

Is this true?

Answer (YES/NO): NO